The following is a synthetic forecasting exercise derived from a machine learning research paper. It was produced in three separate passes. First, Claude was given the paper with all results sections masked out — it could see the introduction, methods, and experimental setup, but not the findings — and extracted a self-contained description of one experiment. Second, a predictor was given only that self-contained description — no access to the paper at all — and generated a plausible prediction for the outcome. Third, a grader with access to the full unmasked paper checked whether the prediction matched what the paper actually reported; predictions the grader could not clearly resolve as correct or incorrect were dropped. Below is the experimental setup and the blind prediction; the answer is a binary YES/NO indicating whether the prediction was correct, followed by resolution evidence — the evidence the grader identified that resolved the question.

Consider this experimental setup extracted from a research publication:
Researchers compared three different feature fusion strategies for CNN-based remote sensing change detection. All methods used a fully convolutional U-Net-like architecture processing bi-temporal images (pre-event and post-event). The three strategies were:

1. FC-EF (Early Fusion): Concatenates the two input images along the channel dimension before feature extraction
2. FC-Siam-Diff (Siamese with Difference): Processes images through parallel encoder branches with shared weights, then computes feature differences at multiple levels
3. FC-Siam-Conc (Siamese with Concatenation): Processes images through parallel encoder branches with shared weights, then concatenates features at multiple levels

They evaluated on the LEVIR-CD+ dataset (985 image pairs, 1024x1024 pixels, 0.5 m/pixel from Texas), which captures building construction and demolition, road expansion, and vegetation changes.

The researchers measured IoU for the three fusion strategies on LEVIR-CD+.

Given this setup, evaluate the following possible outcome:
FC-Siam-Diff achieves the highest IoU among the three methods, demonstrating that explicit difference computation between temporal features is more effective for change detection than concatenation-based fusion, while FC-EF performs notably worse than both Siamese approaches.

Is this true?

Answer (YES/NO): NO